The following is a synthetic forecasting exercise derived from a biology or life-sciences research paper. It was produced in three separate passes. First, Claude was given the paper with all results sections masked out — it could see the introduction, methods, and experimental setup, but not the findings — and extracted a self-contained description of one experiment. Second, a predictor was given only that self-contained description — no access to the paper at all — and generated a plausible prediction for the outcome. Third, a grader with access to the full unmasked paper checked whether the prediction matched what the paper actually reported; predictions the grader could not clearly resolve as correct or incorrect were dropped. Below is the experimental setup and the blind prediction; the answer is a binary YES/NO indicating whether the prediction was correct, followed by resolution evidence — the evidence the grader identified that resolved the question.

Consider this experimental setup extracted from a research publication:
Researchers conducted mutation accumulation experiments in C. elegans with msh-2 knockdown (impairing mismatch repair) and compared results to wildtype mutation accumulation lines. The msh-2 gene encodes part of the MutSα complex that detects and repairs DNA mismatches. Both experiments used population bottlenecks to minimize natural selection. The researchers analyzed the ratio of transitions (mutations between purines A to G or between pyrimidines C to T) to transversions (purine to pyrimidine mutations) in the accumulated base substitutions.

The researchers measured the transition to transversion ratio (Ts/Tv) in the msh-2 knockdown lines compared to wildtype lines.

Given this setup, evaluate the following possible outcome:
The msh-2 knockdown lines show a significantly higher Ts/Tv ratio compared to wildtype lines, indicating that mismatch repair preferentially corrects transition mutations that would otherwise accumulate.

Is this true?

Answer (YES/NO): YES